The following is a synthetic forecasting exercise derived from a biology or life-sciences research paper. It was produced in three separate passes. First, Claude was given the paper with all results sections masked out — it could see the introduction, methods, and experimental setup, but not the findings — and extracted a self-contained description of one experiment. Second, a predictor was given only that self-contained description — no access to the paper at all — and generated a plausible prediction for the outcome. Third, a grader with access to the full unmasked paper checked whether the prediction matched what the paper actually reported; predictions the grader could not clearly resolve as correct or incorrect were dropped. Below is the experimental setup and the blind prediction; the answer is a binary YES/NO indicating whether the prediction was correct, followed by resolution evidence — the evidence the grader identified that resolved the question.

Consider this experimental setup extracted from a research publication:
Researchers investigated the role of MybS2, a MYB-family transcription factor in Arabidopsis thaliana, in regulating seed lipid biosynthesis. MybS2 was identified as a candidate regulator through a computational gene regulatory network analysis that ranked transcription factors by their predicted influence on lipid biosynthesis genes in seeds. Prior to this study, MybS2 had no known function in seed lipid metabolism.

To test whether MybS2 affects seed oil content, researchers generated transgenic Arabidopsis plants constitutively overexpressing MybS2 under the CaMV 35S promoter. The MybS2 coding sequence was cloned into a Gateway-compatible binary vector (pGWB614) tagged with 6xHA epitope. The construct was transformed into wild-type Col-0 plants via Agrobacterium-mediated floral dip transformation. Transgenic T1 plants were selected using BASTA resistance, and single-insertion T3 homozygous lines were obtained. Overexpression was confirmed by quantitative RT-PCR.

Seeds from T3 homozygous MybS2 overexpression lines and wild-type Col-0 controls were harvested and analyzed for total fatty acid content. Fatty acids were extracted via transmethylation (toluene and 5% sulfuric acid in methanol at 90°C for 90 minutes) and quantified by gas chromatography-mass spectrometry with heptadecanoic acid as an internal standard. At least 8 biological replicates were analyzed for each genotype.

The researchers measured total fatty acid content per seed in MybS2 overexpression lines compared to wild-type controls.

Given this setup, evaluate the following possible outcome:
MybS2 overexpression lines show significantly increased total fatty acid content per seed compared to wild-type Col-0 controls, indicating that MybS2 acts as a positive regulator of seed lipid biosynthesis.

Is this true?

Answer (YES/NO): YES